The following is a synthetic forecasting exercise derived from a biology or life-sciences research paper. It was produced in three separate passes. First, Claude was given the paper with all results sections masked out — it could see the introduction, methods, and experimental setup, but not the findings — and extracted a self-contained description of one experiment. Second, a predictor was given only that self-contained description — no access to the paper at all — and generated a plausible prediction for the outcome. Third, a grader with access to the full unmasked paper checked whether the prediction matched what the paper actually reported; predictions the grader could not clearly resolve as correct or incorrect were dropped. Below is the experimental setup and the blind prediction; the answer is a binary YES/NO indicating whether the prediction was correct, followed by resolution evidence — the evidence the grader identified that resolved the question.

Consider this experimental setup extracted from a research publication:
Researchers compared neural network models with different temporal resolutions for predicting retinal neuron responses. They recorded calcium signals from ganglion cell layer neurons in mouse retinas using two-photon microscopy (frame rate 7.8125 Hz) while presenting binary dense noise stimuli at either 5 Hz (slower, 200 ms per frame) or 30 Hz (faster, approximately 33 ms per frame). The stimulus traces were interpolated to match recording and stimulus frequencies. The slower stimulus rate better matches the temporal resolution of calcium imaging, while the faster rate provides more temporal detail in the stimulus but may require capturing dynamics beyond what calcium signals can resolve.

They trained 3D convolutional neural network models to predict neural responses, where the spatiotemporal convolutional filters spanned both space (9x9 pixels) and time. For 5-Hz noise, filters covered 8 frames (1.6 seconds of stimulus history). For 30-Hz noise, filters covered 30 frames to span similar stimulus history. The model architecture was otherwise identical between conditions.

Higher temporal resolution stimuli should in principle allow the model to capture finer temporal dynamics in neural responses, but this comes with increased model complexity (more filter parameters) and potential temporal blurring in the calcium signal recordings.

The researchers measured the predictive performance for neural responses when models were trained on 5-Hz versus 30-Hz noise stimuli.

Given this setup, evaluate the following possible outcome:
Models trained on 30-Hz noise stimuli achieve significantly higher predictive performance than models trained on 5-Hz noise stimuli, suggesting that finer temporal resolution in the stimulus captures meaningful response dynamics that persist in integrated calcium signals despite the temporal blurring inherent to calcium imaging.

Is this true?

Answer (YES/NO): NO